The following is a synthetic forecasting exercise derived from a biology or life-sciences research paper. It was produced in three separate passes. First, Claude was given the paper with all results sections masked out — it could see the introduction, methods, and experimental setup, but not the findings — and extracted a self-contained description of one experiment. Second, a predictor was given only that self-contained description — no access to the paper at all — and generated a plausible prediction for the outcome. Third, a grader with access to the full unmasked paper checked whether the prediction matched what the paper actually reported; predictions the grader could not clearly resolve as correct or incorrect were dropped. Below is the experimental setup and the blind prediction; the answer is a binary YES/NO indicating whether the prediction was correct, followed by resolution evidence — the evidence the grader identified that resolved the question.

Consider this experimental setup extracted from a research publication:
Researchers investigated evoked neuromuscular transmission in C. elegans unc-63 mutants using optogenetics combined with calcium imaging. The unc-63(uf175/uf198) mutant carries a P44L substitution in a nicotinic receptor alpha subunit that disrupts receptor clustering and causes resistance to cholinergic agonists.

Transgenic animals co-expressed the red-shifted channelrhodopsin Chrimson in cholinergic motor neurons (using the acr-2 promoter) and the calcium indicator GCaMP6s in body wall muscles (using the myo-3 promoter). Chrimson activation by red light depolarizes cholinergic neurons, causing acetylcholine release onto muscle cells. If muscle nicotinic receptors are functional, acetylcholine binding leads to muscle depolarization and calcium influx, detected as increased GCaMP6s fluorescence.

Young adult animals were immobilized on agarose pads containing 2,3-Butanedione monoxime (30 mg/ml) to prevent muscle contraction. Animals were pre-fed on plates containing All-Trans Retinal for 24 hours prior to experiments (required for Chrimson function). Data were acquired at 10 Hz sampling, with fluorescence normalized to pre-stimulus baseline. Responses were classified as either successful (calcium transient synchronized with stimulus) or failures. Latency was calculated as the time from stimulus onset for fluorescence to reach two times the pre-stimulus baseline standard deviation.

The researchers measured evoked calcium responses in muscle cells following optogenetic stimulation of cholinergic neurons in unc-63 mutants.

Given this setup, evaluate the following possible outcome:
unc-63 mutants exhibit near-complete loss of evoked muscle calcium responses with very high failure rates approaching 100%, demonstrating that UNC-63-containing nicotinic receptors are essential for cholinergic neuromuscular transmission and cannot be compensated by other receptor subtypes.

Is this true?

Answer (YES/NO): NO